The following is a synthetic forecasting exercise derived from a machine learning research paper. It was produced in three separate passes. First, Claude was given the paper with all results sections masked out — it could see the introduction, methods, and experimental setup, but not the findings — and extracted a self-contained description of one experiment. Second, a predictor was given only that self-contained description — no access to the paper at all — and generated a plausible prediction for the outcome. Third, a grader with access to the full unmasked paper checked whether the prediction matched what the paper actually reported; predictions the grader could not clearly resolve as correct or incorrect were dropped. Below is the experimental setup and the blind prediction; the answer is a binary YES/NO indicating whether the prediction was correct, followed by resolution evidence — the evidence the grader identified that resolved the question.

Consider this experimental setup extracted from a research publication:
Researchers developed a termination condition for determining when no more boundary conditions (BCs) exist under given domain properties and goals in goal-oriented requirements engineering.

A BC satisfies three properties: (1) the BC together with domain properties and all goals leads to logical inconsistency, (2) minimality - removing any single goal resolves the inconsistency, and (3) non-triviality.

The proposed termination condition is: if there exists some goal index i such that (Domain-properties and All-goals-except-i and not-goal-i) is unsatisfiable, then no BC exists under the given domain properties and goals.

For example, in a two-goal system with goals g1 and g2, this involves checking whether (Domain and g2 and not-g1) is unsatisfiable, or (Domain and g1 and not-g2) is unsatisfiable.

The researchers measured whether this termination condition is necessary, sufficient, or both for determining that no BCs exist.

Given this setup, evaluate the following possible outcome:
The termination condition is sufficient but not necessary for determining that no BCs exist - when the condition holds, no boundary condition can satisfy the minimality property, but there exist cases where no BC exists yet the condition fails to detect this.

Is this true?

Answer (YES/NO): NO